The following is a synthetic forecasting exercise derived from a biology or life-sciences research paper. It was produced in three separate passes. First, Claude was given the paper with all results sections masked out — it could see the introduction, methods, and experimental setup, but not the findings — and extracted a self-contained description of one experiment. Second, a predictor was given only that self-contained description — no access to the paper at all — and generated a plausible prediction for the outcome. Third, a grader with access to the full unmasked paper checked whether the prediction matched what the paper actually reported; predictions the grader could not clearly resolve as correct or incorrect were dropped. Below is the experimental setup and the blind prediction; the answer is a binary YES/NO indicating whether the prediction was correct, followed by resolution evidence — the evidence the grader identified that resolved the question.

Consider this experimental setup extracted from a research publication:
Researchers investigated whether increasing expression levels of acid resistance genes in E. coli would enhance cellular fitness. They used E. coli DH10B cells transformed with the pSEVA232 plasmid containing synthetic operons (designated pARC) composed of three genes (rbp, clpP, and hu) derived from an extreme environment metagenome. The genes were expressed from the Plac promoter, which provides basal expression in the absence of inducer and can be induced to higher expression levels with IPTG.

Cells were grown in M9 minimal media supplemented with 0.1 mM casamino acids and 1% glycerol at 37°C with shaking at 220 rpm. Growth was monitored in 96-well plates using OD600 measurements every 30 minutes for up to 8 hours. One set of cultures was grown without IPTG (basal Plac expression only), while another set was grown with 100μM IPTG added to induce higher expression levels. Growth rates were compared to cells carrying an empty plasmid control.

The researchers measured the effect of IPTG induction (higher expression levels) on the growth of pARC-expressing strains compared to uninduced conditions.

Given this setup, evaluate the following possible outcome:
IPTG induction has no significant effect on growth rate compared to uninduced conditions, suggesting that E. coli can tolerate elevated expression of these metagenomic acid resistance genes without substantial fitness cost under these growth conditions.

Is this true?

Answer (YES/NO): NO